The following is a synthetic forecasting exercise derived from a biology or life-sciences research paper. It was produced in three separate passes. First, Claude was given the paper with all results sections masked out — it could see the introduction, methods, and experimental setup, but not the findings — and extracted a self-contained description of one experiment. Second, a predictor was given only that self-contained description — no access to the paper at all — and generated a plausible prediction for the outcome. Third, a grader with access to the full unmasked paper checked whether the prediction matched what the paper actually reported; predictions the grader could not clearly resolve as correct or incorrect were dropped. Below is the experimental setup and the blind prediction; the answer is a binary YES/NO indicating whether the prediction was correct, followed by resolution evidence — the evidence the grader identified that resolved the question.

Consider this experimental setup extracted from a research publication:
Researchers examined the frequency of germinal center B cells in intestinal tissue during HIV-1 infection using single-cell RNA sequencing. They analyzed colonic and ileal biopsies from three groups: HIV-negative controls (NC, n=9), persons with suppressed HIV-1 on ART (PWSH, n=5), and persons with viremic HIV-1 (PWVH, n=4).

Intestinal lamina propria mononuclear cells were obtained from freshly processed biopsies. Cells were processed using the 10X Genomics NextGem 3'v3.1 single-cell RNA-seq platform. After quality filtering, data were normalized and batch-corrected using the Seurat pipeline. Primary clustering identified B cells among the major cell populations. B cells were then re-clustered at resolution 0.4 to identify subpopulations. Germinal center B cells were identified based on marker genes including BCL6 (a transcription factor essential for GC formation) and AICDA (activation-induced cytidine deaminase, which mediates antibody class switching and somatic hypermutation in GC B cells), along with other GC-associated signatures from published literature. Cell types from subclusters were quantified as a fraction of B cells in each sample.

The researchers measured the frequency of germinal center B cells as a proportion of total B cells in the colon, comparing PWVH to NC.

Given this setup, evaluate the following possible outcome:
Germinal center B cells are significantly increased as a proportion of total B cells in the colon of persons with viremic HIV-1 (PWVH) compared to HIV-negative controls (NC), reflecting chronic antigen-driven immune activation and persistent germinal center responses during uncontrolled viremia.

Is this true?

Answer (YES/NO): NO